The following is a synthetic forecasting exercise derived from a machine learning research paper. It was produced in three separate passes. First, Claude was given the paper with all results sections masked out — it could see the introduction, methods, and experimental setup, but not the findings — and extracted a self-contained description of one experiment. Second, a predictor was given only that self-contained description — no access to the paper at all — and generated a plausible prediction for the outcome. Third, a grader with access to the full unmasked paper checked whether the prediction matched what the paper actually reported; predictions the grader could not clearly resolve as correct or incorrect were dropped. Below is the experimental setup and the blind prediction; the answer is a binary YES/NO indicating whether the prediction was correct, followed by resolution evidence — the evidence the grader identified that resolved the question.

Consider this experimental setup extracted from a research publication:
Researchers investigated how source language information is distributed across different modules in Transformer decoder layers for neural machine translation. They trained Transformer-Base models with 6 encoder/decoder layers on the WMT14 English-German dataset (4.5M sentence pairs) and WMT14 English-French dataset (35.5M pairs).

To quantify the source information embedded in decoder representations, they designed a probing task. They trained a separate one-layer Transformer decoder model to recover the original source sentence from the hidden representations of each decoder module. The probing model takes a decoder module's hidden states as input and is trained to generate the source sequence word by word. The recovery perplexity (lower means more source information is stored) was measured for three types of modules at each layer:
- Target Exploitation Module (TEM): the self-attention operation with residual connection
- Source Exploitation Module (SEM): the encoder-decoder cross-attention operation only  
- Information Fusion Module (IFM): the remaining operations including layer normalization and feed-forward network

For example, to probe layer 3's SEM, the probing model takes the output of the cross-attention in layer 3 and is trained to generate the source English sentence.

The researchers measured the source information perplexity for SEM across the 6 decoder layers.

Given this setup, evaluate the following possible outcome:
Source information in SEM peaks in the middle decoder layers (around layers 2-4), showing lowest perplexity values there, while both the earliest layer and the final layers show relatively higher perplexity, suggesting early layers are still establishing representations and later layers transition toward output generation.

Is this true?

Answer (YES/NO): YES